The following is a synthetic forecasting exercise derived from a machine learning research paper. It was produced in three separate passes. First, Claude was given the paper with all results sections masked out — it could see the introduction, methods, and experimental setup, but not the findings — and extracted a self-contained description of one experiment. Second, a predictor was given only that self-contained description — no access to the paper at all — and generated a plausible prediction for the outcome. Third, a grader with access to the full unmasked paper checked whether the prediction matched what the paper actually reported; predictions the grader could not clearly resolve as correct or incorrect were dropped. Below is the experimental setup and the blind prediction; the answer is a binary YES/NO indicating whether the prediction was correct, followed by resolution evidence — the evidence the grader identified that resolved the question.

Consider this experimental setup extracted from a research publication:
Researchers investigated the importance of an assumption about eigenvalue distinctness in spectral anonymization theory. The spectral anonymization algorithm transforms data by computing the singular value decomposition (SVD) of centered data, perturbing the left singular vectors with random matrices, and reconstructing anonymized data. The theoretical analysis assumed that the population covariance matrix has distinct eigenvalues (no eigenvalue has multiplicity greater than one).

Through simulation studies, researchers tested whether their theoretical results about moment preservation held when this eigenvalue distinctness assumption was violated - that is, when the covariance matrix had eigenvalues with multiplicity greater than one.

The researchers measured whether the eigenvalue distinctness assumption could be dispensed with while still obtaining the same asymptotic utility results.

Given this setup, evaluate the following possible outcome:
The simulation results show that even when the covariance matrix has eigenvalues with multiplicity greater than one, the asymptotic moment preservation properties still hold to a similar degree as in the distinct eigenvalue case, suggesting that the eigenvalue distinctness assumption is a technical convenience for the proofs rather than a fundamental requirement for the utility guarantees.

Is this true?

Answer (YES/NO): NO